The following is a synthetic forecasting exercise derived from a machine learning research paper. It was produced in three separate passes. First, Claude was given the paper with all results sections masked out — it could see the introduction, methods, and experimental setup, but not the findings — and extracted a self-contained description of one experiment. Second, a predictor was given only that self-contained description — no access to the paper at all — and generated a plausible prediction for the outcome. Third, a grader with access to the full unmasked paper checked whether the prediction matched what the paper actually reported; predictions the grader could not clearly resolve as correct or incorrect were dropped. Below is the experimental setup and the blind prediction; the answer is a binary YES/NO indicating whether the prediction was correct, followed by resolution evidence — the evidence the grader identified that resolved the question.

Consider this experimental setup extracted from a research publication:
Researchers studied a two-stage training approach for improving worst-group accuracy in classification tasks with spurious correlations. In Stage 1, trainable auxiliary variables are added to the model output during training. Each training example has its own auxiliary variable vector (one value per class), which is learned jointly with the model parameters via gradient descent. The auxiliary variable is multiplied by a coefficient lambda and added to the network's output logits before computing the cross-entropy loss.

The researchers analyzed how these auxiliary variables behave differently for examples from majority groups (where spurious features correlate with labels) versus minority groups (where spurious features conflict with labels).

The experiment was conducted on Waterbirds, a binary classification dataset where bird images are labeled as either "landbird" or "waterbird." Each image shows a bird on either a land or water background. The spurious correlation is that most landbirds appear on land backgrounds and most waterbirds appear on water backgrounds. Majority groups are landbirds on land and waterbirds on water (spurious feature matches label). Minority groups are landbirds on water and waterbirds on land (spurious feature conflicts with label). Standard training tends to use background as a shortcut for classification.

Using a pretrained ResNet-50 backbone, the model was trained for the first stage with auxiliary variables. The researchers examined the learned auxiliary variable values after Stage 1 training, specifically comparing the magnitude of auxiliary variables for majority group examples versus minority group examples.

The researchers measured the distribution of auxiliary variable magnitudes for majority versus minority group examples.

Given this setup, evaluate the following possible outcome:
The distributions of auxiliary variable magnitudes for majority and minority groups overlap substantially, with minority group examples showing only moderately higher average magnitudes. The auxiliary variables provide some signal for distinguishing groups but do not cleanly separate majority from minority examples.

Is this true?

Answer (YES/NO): NO